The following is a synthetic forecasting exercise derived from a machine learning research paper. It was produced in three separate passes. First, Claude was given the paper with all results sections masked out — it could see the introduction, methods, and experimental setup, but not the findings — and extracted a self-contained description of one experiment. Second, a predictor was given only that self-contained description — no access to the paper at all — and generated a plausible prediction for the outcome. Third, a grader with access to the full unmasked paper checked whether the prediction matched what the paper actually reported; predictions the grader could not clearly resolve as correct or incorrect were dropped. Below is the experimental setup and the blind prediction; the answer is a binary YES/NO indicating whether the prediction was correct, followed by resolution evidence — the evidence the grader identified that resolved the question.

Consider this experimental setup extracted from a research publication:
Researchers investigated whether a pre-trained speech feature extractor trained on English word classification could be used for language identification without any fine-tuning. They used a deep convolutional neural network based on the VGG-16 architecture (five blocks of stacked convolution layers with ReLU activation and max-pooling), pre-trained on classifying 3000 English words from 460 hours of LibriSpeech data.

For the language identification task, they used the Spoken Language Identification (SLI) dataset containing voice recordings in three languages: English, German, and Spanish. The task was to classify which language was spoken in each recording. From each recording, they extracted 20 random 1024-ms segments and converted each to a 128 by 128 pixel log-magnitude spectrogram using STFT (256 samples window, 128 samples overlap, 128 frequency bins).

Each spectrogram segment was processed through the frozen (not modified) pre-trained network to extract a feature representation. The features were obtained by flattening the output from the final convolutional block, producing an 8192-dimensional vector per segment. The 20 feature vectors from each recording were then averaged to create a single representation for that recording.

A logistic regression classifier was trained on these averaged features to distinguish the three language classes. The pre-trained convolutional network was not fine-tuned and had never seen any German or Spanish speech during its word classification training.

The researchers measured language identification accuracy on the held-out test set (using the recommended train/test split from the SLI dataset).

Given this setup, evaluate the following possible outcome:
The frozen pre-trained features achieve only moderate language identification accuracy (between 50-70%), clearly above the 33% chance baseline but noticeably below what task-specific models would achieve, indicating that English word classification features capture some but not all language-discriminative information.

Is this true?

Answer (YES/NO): NO